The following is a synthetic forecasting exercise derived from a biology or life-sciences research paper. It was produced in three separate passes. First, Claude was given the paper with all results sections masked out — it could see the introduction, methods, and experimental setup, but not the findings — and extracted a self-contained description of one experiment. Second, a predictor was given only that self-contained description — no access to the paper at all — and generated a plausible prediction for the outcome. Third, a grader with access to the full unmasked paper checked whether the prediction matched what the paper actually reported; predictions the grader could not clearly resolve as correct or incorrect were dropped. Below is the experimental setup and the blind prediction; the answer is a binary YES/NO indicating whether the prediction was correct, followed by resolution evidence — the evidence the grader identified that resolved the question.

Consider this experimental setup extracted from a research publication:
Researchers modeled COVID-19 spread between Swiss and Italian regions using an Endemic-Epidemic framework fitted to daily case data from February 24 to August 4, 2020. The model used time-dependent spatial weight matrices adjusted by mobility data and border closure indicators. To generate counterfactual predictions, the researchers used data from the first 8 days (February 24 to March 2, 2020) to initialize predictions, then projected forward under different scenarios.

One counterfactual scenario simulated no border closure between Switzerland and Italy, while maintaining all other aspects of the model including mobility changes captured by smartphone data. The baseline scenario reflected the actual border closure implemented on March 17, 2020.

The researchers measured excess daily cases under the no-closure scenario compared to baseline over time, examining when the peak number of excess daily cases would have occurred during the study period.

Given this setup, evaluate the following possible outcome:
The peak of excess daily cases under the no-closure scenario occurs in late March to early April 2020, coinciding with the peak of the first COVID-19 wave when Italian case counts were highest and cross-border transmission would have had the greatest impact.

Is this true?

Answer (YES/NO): YES